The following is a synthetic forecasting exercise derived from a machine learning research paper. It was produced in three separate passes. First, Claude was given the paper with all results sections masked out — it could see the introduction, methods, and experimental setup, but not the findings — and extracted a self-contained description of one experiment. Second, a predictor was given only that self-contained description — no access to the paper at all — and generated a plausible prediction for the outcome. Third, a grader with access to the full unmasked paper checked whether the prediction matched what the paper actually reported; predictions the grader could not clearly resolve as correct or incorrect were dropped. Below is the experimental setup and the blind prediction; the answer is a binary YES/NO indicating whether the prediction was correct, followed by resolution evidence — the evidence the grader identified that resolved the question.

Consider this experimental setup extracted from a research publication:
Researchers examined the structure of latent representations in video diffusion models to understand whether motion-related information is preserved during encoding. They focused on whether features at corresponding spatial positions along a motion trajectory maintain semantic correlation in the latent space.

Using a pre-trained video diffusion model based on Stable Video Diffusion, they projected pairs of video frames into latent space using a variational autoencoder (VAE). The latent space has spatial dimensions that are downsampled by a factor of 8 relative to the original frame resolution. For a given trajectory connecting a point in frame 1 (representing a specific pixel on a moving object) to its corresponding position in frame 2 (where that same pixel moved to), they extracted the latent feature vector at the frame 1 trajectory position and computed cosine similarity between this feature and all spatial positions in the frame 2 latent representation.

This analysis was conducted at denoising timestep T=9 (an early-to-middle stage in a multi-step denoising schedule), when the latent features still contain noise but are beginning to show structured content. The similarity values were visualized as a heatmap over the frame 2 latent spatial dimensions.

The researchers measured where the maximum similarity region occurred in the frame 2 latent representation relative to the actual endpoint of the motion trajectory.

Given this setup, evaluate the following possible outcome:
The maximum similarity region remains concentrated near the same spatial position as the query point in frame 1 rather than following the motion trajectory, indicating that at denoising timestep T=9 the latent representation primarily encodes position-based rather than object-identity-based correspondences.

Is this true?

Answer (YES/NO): NO